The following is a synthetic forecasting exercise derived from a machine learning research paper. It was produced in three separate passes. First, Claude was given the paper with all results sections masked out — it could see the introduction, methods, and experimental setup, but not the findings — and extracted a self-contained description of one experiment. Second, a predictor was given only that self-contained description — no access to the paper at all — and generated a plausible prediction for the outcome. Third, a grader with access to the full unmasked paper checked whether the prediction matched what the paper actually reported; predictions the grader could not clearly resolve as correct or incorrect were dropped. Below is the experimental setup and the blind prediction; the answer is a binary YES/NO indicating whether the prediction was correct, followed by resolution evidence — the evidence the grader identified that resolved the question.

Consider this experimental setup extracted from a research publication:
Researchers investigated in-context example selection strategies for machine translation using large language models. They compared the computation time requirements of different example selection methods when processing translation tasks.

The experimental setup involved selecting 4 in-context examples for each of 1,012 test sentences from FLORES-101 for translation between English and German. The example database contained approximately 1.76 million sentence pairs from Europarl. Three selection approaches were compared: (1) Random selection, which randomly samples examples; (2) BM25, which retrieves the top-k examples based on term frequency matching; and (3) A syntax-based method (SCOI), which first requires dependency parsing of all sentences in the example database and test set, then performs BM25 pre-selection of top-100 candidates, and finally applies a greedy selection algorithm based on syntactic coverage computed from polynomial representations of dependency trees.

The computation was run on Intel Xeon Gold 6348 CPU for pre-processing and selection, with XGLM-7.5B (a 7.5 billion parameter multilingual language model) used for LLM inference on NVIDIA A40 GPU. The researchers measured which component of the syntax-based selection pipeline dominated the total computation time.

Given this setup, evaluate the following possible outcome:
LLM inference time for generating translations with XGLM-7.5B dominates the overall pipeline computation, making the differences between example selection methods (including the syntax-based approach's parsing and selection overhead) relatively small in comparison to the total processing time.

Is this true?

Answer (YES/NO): NO